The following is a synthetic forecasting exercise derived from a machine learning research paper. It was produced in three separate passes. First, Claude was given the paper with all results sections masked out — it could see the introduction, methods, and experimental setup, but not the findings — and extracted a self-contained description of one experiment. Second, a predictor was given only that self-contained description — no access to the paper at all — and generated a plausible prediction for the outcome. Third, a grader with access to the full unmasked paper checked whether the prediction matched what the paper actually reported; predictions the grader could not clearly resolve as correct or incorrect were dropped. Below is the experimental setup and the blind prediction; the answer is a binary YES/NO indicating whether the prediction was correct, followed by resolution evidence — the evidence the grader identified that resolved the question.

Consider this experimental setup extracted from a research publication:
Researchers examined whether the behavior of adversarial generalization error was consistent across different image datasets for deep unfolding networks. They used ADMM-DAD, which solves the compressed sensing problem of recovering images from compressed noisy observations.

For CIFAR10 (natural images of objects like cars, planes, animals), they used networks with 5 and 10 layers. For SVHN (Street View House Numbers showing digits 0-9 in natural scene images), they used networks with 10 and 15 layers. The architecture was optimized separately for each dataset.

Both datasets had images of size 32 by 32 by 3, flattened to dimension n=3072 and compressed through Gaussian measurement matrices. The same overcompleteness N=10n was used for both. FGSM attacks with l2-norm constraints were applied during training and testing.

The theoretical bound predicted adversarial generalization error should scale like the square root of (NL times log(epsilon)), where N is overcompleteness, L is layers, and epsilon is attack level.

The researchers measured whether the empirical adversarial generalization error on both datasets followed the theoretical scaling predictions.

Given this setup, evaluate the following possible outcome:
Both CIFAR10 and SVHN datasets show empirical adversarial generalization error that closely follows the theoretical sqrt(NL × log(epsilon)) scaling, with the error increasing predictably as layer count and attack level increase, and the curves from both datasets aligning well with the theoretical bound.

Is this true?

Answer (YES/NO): YES